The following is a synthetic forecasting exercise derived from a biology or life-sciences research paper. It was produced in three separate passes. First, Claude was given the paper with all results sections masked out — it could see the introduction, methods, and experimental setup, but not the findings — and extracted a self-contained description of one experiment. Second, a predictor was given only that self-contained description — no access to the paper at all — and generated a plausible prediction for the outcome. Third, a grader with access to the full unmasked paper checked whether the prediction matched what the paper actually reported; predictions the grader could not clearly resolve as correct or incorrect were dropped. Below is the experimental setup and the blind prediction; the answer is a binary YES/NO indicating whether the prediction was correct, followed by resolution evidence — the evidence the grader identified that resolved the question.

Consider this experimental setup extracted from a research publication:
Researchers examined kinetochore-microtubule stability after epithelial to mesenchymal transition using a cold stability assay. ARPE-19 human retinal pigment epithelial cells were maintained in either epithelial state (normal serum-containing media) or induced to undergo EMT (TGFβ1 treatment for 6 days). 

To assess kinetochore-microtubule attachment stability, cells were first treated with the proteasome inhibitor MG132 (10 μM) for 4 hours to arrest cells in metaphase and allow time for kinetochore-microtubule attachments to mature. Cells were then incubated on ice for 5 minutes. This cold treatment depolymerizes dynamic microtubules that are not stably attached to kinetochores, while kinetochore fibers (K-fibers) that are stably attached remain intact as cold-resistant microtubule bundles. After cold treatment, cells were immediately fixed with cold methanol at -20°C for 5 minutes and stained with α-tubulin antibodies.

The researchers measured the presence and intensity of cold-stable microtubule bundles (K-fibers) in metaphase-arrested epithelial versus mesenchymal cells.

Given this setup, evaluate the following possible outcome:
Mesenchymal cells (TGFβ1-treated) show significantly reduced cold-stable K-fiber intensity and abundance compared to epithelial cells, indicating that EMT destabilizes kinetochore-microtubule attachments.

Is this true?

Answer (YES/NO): NO